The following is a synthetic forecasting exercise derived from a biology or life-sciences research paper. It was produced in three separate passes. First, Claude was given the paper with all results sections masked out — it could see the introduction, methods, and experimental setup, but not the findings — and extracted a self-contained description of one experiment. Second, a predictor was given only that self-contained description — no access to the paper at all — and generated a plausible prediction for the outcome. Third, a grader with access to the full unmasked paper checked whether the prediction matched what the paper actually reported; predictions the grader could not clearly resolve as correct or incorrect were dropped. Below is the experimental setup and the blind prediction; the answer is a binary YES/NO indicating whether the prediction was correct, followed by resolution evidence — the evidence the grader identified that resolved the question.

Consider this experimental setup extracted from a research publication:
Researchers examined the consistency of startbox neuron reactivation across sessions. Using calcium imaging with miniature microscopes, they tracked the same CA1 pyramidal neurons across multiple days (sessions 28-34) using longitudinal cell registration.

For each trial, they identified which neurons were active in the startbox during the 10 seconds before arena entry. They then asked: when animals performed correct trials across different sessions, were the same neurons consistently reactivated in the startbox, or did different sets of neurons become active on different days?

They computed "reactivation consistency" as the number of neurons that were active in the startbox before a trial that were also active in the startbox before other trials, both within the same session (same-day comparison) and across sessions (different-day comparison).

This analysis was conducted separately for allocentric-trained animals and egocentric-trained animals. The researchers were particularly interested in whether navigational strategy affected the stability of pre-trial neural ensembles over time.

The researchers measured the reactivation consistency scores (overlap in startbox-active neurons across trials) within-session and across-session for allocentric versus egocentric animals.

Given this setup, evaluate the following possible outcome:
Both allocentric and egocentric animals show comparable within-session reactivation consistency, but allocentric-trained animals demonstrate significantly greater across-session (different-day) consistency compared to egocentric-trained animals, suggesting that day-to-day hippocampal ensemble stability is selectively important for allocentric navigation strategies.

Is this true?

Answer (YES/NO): NO